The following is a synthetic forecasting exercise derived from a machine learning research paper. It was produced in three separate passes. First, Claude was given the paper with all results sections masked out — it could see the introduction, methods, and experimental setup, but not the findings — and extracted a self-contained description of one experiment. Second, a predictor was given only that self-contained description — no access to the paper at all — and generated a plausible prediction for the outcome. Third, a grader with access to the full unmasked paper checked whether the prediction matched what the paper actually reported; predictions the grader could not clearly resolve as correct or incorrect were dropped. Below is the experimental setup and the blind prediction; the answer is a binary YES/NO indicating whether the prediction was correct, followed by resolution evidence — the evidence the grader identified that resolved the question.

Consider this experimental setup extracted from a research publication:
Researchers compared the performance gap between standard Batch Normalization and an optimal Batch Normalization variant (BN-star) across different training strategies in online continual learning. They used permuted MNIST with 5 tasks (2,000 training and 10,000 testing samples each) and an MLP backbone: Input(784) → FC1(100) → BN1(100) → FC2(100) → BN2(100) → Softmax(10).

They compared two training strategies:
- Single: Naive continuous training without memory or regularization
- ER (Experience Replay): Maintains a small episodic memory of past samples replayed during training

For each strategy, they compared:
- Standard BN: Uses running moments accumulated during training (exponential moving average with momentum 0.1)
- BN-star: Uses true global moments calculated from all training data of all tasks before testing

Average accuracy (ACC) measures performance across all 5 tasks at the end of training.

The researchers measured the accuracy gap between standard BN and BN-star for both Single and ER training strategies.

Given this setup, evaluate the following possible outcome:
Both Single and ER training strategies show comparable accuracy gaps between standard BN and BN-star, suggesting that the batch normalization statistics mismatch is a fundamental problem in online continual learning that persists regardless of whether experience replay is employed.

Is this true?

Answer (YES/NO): NO